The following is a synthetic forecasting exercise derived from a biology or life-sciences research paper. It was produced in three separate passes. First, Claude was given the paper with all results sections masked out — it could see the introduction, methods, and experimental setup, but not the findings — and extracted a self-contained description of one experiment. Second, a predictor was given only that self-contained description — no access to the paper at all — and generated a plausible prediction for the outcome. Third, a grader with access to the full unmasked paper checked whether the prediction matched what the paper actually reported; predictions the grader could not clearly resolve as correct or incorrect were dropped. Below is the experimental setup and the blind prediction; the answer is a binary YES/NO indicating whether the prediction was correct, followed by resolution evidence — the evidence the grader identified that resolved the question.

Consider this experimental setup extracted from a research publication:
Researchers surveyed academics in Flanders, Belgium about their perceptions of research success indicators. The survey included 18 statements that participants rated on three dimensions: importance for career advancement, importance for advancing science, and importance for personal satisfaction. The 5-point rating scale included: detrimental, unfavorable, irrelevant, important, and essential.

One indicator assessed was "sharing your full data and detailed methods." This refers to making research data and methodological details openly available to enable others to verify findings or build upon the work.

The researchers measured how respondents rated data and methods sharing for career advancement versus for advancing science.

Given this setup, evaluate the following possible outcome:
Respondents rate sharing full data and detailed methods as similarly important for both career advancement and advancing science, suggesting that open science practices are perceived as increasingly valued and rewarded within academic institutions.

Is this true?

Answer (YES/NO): NO